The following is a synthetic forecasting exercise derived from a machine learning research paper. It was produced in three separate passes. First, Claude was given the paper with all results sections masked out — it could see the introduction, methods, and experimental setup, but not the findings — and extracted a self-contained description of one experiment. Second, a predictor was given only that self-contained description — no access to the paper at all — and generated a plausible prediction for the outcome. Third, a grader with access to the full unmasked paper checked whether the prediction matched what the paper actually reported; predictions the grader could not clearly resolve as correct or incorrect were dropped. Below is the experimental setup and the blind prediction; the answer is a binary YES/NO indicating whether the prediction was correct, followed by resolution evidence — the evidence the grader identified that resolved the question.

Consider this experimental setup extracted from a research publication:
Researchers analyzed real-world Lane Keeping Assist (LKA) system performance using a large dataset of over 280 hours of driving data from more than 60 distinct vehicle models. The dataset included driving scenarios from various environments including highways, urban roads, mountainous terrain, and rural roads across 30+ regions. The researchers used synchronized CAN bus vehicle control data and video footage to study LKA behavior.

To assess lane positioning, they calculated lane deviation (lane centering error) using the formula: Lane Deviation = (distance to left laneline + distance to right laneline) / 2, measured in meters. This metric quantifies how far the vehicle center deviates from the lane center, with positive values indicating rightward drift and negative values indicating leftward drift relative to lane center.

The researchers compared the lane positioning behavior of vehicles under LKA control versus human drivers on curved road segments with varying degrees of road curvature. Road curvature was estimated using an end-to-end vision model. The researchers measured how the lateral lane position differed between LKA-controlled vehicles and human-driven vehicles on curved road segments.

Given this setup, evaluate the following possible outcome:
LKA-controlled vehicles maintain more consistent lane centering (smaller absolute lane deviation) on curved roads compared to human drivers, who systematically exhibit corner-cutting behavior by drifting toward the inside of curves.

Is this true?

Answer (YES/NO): NO